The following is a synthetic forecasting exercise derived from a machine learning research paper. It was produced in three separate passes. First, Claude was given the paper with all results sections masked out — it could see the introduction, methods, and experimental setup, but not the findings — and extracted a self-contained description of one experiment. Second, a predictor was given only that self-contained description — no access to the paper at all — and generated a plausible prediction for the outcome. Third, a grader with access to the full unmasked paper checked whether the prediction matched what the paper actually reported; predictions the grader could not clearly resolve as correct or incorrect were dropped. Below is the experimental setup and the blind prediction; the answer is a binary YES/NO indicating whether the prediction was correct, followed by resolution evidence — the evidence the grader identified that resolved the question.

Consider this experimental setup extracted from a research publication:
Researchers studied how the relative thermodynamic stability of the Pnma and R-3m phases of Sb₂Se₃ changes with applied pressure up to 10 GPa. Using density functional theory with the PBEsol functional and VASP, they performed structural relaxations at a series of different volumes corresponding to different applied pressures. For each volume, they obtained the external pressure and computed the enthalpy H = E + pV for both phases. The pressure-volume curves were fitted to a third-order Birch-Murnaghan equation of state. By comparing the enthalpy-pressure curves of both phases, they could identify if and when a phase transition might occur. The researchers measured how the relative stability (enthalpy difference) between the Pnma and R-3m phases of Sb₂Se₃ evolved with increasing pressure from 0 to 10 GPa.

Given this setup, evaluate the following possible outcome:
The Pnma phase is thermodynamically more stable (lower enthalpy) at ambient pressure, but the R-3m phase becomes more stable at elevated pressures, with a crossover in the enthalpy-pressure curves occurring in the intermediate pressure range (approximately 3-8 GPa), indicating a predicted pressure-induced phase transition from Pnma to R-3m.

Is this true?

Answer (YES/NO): NO